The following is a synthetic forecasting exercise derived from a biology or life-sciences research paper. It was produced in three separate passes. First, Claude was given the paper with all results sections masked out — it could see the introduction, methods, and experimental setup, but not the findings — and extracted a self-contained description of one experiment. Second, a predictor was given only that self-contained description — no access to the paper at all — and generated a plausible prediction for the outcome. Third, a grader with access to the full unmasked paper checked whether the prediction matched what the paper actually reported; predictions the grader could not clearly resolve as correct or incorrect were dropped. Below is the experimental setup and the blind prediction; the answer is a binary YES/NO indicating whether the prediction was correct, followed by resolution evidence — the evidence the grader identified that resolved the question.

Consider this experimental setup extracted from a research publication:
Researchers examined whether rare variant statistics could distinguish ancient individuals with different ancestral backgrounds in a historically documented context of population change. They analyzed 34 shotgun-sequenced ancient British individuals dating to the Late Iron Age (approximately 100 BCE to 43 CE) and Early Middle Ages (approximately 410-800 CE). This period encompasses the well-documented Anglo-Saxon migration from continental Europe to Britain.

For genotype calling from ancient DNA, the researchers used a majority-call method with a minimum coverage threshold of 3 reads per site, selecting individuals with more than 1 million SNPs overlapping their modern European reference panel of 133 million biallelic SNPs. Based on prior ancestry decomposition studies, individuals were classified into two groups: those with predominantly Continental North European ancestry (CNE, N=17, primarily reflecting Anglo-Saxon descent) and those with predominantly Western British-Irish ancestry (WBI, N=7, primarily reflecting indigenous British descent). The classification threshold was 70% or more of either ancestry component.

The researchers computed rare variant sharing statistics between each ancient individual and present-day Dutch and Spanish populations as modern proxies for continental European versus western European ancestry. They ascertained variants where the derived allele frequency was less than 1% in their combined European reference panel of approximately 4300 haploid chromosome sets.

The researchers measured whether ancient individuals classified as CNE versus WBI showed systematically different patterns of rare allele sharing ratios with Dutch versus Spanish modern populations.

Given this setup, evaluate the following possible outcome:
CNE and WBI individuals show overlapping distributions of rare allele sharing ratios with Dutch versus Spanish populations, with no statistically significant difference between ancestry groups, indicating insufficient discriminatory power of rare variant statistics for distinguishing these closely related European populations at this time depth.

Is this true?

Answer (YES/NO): NO